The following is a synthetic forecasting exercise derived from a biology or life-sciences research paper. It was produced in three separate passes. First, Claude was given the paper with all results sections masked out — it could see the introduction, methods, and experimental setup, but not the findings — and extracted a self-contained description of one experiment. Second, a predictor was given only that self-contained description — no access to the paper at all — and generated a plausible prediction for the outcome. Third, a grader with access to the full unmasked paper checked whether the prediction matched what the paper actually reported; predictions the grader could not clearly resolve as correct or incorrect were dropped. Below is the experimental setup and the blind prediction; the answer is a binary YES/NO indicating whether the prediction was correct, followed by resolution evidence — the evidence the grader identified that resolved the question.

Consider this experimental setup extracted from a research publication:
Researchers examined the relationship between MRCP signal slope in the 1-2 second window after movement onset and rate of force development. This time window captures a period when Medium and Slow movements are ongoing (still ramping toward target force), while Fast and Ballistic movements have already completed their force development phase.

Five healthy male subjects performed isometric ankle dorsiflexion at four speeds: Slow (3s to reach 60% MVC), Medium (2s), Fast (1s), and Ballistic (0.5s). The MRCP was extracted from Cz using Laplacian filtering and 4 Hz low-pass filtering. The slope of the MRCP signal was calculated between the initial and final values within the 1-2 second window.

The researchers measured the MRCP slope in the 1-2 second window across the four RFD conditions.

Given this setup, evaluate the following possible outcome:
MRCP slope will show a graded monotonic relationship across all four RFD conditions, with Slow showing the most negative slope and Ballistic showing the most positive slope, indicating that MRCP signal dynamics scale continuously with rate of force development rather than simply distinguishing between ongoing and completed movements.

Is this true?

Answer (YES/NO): NO